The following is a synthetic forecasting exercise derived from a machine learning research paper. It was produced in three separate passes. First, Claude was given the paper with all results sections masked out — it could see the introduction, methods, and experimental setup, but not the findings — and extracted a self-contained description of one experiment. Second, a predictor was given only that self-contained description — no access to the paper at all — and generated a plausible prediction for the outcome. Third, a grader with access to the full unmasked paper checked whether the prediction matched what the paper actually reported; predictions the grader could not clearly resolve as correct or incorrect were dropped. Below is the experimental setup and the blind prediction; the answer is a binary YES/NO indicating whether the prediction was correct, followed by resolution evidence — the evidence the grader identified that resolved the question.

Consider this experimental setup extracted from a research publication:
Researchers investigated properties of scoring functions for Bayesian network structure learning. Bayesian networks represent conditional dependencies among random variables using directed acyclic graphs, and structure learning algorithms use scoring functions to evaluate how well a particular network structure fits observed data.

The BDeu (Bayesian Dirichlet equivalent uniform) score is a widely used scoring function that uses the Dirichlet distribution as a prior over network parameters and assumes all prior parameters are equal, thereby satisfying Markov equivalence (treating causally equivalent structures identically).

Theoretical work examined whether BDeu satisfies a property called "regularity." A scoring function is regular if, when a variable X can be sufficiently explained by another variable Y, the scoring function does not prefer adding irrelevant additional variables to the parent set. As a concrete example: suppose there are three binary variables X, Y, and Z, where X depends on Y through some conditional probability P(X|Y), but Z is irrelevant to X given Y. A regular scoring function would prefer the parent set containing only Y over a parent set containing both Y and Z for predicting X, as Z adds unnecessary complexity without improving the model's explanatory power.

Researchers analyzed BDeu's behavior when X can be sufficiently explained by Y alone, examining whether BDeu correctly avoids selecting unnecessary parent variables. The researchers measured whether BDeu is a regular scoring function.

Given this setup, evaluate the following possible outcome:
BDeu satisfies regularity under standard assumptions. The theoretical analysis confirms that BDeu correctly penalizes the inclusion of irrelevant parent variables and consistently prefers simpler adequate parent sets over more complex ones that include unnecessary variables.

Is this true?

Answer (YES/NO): NO